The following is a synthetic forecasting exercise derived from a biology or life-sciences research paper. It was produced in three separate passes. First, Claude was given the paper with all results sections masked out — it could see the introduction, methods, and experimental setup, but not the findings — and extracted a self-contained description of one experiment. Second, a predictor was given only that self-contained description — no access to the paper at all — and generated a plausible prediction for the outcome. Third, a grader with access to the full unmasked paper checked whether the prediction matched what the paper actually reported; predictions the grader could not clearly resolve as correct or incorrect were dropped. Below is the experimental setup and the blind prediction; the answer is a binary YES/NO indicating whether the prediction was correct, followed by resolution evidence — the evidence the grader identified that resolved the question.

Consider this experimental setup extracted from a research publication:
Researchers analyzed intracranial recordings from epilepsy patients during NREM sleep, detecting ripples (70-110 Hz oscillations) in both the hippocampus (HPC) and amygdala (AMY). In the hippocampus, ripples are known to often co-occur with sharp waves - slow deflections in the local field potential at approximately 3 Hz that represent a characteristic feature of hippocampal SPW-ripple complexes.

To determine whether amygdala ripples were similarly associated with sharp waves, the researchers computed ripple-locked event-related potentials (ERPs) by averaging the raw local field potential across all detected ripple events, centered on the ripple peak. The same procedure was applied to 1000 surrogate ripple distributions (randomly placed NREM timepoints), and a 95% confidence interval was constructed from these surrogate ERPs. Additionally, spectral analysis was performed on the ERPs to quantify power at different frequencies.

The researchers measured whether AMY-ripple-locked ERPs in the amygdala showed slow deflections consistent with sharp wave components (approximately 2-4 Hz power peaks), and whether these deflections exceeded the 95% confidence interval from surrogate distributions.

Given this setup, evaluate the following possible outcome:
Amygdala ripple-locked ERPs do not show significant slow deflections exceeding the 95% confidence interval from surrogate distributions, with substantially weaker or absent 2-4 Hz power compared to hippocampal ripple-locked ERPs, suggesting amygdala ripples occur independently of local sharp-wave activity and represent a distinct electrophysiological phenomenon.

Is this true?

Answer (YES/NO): NO